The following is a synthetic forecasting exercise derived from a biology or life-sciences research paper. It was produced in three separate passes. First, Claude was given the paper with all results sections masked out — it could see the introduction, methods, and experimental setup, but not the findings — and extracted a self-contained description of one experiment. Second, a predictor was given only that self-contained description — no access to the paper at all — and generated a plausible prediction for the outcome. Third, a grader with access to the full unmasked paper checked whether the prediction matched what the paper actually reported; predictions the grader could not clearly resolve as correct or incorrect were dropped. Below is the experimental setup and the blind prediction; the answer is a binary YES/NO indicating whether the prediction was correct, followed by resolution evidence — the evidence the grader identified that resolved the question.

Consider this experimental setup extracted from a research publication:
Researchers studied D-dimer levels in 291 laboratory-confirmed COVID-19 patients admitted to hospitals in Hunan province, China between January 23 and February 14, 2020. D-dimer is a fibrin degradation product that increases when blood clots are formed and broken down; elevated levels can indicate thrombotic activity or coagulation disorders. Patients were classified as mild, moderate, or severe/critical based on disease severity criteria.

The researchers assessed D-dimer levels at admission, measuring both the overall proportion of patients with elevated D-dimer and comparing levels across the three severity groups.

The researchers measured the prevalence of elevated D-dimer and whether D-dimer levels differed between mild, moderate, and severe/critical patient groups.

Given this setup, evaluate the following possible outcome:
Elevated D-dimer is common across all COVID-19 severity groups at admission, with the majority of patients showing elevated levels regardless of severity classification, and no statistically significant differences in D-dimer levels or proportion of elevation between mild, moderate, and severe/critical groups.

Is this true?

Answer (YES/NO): NO